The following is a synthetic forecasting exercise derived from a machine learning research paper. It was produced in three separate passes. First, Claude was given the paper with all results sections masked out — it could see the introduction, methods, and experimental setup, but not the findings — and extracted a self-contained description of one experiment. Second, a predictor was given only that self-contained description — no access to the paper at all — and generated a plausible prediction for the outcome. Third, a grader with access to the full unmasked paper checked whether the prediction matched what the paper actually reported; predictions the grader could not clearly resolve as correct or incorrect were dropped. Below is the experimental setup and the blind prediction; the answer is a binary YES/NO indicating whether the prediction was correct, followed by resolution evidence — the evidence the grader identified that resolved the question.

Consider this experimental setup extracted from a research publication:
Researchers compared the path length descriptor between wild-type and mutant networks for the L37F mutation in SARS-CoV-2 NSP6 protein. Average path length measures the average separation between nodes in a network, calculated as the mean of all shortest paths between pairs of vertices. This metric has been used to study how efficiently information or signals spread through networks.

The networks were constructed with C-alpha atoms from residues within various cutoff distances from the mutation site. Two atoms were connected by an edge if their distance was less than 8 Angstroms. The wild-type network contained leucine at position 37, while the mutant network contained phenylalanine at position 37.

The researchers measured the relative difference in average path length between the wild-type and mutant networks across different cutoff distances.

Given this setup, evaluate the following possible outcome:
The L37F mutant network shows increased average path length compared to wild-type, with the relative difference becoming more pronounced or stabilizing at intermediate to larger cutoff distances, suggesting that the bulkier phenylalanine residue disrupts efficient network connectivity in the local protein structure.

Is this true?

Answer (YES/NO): NO